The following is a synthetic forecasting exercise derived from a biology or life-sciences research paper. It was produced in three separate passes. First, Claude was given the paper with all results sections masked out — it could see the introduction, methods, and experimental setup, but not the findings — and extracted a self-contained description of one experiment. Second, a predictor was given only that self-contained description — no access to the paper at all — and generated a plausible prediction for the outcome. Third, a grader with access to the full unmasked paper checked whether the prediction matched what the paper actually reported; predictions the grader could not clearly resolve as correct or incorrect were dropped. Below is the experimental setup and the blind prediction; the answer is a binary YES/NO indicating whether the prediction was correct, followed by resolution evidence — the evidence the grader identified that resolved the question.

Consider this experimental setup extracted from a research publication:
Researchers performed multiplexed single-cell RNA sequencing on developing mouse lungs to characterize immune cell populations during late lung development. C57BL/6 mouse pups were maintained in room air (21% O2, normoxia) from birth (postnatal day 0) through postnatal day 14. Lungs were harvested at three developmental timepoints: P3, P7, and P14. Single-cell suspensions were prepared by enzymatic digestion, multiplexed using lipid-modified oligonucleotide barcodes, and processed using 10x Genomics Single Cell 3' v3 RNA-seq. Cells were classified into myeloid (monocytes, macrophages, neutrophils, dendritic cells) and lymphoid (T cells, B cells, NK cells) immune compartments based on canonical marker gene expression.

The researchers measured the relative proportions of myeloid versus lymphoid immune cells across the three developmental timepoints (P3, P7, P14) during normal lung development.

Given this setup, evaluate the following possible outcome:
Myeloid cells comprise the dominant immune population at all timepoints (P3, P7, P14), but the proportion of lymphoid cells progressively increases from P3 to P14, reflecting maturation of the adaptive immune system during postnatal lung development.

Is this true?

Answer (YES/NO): NO